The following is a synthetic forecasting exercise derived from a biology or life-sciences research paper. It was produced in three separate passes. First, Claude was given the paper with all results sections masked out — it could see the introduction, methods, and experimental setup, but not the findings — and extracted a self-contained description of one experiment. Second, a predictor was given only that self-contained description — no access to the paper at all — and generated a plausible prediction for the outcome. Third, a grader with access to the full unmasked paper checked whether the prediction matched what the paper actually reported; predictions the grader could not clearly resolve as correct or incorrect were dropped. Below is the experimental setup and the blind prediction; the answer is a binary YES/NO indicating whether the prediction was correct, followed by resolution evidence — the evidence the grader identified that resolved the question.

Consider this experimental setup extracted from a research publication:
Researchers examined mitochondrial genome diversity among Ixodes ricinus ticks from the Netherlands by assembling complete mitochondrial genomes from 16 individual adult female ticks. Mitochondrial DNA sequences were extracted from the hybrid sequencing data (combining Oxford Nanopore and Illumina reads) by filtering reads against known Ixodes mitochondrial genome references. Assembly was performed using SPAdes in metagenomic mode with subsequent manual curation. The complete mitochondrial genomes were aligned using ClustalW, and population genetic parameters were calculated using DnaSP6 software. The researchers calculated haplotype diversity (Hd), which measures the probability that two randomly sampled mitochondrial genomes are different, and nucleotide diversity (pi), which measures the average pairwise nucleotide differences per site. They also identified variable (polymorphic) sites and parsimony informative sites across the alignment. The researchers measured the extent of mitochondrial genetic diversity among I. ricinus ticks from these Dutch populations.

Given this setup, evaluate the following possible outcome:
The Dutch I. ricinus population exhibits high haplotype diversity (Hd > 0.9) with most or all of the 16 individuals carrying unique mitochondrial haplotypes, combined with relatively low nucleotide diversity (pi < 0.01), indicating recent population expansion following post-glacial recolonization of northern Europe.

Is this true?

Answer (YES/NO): YES